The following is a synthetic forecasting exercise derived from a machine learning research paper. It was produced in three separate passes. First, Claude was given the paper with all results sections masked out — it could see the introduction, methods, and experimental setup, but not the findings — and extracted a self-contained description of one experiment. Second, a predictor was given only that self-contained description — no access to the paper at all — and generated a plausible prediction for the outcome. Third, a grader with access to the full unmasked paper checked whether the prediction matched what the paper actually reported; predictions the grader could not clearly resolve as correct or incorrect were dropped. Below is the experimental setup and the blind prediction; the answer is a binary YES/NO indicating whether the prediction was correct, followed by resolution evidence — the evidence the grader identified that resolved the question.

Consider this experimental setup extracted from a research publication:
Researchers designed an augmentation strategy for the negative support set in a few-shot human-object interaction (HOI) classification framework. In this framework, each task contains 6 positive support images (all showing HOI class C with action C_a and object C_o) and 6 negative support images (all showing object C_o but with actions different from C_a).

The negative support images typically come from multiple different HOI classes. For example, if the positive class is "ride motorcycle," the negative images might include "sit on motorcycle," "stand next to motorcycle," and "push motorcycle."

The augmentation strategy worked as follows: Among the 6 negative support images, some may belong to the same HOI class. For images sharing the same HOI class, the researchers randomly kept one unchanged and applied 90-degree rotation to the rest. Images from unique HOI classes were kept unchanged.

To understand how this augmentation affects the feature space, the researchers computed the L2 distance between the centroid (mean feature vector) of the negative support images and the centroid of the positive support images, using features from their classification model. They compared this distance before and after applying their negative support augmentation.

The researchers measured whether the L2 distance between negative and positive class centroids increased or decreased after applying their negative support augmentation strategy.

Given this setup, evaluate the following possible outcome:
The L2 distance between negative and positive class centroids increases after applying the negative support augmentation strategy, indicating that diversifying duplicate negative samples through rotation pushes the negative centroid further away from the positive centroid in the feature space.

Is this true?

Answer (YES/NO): NO